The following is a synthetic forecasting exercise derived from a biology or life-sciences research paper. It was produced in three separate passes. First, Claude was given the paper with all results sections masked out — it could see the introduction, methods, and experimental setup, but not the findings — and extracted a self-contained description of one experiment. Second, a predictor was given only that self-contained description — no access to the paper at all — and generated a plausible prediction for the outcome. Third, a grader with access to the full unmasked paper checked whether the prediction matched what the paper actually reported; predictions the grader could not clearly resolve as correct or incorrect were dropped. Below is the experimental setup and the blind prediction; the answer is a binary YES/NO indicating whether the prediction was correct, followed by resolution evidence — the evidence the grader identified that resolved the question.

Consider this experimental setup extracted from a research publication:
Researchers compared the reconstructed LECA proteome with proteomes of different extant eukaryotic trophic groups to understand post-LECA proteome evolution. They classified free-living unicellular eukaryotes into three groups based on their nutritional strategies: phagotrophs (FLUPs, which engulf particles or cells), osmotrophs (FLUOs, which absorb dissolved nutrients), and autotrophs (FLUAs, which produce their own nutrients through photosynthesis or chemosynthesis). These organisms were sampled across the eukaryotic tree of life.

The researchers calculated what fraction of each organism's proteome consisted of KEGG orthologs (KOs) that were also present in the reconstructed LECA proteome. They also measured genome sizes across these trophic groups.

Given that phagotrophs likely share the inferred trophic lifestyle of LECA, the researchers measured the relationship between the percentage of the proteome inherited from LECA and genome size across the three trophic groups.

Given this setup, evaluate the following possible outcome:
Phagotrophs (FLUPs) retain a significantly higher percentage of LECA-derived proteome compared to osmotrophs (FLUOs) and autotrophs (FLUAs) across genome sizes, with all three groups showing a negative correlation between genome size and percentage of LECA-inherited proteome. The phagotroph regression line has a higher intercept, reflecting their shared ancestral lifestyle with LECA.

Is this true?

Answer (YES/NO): NO